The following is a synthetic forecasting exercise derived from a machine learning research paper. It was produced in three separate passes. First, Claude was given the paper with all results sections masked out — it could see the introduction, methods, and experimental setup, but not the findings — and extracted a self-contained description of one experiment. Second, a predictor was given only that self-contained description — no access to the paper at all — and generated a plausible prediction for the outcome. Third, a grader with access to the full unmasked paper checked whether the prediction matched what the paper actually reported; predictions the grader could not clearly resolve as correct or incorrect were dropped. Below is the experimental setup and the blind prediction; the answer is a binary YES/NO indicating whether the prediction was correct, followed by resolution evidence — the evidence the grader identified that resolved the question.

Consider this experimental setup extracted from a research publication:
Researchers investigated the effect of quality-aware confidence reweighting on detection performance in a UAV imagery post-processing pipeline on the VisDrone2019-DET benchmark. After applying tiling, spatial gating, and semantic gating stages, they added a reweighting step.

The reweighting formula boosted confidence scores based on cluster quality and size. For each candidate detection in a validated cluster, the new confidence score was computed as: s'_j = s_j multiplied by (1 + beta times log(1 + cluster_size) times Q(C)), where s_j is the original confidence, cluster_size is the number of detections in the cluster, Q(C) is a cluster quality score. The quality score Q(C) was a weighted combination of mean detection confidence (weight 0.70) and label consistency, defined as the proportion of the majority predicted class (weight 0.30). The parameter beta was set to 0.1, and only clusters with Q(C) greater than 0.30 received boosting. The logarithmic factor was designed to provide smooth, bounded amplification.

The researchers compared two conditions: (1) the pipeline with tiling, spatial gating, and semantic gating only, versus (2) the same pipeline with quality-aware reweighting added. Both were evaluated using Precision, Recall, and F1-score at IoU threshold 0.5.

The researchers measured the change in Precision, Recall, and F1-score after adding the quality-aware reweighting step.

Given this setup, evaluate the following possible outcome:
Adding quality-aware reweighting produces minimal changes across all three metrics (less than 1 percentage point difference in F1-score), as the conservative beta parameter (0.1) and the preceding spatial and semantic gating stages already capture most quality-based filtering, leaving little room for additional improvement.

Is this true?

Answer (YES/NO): YES